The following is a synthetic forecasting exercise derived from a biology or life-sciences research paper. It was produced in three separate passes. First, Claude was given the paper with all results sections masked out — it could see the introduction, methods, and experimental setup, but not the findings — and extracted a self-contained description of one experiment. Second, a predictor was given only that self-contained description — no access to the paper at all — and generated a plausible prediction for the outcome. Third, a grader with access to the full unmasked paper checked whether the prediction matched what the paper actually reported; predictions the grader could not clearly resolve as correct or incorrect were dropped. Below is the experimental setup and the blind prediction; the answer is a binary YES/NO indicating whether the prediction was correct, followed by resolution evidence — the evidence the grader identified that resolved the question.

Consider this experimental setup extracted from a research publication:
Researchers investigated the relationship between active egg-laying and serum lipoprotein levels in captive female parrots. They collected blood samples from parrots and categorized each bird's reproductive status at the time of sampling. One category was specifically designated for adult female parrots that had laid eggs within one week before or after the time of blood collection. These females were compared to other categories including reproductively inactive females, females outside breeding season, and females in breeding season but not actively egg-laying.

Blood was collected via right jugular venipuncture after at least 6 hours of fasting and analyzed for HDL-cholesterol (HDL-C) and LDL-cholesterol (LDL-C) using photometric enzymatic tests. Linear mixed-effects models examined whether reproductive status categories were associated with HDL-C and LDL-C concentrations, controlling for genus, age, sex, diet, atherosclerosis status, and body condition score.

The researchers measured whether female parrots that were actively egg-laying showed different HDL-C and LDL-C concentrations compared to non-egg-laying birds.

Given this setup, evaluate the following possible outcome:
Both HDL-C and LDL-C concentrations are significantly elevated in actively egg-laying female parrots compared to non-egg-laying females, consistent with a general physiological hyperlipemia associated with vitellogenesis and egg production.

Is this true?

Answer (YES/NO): NO